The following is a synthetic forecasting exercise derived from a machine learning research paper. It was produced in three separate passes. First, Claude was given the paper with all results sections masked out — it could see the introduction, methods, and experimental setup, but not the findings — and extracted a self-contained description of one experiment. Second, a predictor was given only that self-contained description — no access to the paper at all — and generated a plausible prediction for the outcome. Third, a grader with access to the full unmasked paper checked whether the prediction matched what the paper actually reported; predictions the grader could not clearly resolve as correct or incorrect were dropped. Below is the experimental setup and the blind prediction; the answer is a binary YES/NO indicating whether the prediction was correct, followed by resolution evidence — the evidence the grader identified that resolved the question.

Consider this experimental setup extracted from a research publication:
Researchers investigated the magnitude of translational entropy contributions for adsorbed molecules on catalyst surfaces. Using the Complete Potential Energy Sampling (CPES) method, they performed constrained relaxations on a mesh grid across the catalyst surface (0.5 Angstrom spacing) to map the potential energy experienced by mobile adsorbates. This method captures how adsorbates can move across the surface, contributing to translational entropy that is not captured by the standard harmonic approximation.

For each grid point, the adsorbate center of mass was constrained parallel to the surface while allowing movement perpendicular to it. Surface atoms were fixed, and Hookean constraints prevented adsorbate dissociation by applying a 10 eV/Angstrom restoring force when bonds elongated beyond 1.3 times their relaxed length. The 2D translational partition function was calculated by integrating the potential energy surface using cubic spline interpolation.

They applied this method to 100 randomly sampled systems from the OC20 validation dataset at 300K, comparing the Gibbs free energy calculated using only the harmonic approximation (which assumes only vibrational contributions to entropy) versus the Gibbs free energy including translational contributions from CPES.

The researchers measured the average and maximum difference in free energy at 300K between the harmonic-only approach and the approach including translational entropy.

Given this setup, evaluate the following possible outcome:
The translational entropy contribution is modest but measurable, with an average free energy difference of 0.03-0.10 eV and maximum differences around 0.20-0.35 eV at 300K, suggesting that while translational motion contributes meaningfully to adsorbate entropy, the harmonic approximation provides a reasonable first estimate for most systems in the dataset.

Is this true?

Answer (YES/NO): NO